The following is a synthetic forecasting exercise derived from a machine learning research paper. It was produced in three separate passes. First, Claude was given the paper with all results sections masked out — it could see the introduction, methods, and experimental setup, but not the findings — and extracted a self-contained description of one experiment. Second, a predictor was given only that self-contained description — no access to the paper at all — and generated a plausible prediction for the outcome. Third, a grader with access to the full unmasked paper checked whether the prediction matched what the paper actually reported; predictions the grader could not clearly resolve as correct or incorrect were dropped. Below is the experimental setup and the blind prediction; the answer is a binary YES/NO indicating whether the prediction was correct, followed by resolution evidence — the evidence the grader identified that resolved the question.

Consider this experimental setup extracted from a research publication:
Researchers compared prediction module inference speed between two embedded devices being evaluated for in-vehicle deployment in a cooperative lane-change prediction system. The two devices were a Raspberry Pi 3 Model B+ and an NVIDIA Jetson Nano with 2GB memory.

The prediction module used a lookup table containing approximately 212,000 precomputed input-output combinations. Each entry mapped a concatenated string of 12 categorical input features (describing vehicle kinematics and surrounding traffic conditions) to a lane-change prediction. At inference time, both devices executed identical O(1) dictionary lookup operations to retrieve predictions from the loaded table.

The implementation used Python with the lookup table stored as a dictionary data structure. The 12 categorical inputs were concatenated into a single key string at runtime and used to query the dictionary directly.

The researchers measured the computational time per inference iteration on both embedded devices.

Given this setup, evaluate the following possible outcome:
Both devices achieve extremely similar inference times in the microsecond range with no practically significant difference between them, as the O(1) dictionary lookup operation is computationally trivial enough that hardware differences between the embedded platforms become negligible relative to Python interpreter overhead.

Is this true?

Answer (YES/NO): NO